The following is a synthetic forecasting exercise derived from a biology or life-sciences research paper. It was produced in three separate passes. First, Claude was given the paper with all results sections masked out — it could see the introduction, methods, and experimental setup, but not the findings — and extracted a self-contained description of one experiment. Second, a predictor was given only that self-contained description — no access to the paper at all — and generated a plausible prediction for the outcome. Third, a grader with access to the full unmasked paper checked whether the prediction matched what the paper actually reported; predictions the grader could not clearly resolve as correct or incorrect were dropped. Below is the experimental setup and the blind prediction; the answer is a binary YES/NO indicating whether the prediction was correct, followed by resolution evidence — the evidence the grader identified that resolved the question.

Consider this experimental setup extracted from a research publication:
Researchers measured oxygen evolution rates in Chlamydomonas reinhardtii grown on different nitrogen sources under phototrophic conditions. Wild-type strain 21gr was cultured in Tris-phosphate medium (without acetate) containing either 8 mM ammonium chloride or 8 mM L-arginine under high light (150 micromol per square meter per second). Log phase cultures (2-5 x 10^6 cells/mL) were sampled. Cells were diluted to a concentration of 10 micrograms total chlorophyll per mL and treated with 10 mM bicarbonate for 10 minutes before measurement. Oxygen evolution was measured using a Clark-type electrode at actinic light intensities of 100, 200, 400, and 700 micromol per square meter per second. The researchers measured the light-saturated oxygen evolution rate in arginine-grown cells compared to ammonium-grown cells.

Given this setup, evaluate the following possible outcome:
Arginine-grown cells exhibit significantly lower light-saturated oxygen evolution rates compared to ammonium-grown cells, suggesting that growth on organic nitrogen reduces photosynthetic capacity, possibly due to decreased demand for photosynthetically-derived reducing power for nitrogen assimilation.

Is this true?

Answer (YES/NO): NO